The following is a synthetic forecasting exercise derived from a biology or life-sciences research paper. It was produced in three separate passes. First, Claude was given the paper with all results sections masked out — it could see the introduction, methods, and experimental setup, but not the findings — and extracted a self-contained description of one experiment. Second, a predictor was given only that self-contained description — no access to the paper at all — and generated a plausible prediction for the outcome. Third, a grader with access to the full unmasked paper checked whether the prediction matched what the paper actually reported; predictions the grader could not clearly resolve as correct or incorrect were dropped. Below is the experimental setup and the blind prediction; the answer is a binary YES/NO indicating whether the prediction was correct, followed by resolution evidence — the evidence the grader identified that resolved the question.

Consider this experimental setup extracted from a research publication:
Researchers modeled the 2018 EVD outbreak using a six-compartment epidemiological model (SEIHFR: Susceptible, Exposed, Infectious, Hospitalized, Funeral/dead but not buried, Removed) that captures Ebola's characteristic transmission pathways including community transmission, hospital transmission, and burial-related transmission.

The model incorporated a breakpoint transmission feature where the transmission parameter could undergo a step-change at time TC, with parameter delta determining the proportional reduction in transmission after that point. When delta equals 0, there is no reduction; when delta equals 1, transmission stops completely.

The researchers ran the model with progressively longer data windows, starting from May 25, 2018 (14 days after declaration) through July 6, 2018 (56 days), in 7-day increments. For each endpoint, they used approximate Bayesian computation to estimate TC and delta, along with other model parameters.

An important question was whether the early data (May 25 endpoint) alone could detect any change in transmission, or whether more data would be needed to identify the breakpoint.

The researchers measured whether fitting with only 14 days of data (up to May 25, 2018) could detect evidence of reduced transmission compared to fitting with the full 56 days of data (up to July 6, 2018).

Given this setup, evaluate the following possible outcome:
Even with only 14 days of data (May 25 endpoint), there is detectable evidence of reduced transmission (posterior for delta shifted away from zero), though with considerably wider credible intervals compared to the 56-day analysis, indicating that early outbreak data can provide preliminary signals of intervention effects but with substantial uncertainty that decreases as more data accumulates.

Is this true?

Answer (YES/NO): YES